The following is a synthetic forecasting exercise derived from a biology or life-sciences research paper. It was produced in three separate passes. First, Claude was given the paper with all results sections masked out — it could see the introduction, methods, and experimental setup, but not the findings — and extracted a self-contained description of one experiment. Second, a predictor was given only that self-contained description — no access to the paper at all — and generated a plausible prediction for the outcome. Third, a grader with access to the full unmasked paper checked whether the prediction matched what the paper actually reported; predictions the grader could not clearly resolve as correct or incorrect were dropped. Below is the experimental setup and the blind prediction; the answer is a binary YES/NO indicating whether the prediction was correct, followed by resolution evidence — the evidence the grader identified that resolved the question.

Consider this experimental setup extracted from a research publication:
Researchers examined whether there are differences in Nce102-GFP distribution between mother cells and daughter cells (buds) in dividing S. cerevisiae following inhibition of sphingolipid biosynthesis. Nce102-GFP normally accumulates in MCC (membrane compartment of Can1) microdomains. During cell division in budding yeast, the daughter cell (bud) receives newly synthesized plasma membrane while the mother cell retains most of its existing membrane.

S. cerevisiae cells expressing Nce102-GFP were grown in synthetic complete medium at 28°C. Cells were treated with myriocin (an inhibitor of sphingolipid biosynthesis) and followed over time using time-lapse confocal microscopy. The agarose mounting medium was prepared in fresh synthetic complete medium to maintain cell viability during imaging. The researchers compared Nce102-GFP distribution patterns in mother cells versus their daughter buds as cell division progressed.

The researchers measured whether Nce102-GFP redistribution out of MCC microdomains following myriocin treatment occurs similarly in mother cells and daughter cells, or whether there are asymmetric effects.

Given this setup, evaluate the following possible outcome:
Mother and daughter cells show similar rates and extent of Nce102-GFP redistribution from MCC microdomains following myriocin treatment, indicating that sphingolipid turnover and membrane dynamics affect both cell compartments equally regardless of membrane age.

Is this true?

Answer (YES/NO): NO